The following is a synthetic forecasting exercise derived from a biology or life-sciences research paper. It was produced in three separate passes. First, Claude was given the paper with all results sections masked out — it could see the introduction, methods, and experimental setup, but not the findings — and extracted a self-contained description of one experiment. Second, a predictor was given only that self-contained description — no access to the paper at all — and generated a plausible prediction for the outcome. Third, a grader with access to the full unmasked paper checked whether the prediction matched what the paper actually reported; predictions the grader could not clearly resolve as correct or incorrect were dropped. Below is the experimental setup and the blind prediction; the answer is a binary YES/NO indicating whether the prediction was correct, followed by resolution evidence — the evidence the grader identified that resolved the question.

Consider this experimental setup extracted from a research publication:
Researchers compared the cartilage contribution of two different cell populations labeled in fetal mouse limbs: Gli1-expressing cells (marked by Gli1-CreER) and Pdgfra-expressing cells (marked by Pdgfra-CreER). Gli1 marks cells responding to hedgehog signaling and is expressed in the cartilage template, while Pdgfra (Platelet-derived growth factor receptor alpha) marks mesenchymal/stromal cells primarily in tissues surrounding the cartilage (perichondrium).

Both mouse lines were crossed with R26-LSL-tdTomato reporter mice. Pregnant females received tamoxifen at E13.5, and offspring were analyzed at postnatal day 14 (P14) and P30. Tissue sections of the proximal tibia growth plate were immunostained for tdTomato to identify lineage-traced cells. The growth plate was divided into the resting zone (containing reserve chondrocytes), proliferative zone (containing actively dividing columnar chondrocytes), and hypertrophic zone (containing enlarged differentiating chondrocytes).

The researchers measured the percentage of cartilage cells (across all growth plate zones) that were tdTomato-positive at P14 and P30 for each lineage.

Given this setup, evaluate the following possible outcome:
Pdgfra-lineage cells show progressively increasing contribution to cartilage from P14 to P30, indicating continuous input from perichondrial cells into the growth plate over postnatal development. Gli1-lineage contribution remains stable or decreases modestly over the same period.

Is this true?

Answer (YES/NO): NO